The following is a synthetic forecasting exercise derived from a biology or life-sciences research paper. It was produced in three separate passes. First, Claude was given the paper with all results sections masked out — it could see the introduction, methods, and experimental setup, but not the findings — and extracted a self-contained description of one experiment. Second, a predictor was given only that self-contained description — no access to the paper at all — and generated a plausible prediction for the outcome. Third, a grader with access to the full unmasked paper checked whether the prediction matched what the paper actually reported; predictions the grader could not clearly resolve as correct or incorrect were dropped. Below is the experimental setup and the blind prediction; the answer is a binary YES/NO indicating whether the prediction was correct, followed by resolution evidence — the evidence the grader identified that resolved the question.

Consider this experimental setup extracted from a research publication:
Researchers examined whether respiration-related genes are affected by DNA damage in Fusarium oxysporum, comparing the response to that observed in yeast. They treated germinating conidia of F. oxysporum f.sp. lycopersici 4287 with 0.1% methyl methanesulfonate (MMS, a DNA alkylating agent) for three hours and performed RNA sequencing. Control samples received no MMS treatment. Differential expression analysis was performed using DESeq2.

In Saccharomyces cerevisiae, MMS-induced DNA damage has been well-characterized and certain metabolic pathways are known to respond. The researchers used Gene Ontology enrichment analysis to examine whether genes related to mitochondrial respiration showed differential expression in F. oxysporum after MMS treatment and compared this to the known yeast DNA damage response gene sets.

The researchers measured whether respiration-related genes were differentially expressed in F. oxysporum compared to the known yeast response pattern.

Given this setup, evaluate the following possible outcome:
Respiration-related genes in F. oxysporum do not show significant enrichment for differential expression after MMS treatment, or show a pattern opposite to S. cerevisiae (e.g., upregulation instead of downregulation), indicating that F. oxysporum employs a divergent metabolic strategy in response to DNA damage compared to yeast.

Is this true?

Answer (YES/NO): NO